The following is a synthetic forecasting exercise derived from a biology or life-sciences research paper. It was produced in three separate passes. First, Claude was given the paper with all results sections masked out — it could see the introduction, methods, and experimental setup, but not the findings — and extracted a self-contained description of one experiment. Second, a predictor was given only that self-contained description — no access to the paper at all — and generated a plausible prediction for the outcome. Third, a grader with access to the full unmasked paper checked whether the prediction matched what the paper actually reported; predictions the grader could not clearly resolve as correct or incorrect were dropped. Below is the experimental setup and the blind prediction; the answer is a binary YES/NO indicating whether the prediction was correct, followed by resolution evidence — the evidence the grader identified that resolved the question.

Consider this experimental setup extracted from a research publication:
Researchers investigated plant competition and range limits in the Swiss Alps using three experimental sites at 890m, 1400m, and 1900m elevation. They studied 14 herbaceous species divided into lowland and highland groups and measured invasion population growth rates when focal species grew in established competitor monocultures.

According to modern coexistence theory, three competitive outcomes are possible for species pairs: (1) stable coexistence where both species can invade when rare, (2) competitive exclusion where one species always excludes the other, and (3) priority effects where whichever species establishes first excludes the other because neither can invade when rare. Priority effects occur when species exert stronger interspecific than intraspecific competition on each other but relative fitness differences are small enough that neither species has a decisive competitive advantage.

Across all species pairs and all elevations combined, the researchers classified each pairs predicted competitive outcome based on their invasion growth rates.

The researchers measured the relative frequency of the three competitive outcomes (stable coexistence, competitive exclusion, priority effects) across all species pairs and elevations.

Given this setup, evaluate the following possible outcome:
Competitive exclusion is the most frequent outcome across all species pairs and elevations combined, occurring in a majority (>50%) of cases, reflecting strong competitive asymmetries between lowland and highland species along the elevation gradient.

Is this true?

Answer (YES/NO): NO